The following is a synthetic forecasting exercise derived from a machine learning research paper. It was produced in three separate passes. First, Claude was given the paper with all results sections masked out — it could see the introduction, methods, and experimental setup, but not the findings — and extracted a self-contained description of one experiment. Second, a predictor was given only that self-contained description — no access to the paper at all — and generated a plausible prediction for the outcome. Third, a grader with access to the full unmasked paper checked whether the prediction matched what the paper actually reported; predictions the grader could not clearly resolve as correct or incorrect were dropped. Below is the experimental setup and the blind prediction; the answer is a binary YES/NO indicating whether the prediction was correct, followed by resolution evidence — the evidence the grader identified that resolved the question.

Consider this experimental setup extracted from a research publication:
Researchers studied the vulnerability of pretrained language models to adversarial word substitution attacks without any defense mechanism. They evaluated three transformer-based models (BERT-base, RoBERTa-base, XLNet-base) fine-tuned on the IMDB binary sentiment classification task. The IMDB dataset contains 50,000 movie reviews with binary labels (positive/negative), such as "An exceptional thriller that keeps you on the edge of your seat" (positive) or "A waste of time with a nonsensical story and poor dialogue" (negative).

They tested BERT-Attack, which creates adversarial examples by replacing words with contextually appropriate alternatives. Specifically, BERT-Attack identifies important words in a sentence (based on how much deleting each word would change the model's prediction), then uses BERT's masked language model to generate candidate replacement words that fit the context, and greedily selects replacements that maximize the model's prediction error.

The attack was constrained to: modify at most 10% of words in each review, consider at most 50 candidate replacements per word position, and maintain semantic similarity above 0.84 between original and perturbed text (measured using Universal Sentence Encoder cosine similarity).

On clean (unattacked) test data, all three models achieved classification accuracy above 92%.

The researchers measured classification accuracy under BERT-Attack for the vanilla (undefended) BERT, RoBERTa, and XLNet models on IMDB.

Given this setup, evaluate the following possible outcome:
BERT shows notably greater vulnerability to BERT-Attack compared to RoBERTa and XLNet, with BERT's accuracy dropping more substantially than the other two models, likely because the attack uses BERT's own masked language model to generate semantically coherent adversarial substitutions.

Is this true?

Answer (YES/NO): NO